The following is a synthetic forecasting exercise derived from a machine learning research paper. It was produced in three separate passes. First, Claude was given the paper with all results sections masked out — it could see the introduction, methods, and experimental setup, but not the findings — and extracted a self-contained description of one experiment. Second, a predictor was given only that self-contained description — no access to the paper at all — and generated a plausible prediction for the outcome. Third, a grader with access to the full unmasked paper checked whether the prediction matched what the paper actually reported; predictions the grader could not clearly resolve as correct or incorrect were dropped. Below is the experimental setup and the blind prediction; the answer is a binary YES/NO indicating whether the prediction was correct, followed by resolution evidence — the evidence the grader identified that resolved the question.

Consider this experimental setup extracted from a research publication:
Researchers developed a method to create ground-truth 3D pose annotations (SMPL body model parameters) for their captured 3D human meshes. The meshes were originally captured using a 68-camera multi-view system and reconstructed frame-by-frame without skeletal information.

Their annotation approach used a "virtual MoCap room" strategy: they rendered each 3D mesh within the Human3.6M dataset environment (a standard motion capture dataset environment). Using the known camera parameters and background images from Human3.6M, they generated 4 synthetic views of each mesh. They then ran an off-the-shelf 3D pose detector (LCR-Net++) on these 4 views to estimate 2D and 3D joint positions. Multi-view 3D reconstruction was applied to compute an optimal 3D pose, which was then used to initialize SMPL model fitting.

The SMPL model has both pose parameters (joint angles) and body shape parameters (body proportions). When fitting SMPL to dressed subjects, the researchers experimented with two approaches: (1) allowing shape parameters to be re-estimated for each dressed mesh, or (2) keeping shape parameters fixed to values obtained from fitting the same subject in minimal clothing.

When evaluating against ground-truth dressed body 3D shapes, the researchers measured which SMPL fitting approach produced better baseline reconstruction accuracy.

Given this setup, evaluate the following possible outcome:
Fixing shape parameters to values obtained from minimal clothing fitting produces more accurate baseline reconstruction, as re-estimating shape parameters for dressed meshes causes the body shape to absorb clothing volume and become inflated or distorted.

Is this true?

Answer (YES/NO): NO